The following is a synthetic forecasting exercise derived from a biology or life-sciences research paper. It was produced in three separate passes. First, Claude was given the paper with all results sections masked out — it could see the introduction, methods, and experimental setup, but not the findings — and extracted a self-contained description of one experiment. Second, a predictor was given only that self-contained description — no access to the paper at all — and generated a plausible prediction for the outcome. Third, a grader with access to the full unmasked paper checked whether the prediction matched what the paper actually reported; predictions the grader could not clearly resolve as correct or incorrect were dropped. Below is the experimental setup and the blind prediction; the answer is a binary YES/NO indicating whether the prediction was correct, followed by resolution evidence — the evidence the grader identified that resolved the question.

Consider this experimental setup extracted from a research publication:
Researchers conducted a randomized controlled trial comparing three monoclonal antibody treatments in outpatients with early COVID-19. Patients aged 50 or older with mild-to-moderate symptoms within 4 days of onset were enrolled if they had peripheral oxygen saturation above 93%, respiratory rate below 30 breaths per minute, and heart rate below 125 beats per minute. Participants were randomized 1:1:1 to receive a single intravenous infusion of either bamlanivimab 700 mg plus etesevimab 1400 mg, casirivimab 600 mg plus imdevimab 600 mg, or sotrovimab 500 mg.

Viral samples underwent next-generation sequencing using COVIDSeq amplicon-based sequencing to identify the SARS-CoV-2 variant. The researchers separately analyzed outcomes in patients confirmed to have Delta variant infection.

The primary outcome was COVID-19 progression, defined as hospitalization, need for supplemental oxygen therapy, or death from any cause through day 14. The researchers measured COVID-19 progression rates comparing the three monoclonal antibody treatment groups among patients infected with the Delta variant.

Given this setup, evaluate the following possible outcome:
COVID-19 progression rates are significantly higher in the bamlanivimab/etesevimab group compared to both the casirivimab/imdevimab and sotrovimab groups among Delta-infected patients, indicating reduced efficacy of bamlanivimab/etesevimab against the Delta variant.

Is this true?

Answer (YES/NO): NO